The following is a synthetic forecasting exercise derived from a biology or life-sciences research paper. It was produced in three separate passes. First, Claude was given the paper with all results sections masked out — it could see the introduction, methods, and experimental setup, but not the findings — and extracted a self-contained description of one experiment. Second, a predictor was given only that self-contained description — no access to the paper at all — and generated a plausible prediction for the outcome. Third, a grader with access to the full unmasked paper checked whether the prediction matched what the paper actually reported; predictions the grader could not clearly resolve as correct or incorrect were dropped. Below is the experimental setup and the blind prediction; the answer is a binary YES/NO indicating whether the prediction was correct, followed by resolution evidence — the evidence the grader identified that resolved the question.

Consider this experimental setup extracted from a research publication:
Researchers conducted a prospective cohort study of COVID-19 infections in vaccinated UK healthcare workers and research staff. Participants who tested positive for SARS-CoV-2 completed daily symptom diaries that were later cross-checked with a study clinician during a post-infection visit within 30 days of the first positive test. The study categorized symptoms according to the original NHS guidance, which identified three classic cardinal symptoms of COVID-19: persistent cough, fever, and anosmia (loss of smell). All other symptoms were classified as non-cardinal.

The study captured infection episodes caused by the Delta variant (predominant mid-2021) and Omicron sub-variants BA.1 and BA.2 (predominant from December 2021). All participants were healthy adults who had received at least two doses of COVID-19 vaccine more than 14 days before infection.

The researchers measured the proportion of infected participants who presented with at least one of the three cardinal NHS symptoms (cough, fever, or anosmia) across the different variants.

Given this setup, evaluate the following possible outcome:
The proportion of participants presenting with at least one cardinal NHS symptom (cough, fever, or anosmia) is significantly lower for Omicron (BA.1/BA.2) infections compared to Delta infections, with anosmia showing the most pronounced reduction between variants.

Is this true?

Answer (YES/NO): YES